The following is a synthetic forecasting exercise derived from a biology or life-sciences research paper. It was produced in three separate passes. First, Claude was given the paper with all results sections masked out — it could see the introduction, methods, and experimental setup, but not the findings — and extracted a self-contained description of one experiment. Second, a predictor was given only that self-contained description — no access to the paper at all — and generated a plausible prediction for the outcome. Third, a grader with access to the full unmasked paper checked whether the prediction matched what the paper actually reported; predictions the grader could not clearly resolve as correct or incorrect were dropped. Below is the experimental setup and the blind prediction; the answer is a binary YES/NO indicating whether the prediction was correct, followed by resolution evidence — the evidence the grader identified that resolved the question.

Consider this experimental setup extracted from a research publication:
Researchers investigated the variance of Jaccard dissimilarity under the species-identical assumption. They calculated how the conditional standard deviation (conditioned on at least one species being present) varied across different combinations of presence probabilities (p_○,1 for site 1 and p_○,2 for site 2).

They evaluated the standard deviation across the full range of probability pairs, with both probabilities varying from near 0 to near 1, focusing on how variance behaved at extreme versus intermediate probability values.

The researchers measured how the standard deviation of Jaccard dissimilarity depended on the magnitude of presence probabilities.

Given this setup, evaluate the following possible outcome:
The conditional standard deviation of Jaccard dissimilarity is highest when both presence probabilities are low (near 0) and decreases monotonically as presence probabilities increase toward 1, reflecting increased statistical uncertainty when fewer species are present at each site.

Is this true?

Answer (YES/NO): NO